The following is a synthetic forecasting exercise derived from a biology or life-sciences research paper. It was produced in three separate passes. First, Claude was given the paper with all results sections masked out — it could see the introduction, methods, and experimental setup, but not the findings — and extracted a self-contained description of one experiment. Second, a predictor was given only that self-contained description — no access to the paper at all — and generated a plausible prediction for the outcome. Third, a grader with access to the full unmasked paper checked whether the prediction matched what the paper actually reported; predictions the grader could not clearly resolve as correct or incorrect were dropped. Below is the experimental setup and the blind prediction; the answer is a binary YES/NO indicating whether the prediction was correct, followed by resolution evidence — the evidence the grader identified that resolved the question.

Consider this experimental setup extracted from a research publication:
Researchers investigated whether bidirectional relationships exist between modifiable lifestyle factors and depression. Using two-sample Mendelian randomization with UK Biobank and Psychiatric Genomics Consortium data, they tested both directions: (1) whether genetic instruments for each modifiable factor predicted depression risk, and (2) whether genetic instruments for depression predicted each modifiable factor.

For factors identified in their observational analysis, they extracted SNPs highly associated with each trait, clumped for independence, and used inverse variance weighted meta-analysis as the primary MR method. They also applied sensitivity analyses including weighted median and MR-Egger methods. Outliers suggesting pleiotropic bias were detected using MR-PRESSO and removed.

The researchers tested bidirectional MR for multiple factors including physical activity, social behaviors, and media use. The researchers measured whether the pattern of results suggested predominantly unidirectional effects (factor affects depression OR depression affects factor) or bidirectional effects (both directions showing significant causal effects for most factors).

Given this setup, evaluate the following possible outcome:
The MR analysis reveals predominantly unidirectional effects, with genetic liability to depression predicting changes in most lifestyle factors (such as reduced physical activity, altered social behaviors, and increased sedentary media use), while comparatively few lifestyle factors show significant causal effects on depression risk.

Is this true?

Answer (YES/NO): NO